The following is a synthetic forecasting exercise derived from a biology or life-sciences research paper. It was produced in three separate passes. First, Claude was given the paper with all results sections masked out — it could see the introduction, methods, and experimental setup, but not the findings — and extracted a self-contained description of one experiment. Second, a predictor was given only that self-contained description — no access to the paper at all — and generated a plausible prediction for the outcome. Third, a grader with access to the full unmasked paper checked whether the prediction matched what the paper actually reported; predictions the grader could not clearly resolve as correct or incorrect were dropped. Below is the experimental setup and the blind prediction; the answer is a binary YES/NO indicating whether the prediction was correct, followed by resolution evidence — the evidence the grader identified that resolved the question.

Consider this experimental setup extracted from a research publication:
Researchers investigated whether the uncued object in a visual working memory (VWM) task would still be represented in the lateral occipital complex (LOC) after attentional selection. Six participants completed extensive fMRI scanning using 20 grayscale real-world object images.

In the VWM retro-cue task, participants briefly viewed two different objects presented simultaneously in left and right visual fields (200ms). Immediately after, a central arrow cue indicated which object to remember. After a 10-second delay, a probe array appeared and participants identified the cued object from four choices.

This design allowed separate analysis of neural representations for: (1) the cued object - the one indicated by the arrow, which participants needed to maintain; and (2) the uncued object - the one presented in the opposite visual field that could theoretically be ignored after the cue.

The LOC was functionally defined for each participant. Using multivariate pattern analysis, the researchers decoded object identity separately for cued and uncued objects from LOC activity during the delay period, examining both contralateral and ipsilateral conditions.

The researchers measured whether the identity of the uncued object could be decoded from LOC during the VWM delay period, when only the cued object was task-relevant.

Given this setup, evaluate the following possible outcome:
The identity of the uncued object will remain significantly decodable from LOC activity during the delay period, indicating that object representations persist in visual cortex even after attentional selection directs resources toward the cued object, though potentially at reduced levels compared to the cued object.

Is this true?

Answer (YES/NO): NO